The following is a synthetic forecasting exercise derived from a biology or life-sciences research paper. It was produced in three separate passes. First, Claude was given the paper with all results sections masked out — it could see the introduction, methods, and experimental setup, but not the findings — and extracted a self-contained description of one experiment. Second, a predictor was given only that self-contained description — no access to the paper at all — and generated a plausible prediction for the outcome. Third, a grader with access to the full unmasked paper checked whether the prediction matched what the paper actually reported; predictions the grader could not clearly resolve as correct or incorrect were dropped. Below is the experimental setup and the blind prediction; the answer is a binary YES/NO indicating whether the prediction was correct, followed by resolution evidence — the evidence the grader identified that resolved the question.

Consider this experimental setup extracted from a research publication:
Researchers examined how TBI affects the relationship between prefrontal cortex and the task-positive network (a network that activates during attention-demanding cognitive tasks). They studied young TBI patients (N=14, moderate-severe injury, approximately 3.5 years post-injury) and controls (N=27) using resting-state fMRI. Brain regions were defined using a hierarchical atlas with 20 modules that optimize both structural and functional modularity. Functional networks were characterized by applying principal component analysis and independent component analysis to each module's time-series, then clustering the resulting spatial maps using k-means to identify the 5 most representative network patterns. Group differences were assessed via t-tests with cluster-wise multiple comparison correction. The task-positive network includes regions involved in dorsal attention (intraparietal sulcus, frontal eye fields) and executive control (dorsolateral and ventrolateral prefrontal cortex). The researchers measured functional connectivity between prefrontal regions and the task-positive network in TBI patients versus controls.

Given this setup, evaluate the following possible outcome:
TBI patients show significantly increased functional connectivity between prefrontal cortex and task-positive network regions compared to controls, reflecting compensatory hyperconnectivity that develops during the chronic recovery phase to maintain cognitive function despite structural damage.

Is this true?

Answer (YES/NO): YES